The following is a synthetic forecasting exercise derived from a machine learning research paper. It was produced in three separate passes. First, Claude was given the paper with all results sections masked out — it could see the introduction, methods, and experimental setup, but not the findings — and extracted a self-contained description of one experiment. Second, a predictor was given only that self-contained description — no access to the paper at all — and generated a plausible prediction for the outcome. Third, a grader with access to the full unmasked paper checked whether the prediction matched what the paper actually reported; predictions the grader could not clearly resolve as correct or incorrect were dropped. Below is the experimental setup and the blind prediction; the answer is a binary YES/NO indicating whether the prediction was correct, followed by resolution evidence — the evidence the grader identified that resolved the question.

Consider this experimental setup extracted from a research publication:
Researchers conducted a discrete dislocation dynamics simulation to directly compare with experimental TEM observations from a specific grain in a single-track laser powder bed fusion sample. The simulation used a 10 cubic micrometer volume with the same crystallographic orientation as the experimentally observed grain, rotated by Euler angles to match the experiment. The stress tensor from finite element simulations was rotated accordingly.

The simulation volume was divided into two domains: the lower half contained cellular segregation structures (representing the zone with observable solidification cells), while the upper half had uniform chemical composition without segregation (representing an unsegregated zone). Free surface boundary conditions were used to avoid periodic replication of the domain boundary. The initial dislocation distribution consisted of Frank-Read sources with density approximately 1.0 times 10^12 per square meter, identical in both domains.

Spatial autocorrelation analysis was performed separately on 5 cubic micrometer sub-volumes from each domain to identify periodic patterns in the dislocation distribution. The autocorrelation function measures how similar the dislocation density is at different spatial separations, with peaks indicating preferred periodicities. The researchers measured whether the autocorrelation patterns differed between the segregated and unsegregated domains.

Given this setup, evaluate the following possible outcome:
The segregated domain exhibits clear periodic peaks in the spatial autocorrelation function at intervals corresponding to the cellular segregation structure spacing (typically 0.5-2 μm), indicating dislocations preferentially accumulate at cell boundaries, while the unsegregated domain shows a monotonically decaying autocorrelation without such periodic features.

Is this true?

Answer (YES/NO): NO